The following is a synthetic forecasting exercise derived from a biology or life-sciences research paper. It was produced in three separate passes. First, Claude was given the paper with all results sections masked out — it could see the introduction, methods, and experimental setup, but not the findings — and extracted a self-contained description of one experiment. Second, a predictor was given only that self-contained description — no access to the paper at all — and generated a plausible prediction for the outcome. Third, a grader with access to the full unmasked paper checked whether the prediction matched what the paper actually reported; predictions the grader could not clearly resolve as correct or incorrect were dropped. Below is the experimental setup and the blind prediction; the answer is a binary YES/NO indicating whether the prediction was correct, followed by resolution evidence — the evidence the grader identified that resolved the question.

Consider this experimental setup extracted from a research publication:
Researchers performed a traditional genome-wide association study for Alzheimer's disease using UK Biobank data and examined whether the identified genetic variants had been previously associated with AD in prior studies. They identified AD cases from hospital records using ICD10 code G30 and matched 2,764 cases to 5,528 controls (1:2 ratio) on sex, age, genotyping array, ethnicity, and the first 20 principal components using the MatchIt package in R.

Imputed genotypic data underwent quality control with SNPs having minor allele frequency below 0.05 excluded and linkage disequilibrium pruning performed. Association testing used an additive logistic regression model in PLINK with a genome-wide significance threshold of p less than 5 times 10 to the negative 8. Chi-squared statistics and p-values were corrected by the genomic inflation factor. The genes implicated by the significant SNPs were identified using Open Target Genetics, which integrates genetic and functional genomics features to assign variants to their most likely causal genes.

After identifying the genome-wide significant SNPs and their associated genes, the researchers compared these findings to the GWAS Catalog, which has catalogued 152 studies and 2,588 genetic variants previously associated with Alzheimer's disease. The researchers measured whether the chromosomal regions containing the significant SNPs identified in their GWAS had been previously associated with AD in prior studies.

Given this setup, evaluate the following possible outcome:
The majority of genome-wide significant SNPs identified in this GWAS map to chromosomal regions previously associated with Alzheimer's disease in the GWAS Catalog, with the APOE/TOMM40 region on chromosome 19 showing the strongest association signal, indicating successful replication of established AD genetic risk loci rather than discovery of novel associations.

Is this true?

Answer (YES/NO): YES